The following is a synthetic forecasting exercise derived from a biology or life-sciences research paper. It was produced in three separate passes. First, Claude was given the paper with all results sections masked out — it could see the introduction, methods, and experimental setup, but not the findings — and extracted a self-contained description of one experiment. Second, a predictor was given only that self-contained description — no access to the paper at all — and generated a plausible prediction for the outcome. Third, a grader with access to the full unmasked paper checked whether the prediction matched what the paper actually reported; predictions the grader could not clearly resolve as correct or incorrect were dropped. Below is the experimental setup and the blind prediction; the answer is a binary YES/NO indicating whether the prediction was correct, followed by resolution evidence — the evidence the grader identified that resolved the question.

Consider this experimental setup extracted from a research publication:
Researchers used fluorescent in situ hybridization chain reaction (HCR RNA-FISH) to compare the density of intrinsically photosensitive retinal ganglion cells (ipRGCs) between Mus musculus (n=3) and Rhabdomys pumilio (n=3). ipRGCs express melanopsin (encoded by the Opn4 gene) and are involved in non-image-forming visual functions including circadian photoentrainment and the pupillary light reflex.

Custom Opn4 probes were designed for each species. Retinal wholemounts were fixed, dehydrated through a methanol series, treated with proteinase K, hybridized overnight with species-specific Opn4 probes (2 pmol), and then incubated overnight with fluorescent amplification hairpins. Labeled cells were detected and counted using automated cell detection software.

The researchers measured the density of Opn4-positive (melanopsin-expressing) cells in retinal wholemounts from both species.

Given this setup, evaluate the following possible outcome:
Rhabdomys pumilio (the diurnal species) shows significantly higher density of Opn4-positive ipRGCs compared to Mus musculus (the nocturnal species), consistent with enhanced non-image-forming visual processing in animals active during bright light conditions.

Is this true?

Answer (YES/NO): NO